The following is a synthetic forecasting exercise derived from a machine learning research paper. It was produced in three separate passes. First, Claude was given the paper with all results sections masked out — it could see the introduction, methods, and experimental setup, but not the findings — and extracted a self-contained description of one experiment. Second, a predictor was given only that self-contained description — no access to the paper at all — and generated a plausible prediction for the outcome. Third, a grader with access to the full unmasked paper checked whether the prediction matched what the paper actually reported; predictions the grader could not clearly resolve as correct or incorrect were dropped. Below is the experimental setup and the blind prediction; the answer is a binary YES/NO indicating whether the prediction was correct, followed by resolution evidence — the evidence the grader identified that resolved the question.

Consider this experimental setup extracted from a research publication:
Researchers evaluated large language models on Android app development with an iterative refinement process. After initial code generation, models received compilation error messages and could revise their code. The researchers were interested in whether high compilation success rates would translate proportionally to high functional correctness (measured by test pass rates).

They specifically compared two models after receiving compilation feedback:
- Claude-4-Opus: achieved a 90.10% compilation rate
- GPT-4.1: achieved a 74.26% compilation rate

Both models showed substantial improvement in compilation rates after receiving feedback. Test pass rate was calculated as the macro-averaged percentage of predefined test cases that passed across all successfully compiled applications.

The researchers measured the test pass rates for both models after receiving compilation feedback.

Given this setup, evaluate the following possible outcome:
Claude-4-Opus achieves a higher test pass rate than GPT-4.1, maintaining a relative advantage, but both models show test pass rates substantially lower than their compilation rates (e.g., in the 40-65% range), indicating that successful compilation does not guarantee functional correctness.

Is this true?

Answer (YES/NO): NO